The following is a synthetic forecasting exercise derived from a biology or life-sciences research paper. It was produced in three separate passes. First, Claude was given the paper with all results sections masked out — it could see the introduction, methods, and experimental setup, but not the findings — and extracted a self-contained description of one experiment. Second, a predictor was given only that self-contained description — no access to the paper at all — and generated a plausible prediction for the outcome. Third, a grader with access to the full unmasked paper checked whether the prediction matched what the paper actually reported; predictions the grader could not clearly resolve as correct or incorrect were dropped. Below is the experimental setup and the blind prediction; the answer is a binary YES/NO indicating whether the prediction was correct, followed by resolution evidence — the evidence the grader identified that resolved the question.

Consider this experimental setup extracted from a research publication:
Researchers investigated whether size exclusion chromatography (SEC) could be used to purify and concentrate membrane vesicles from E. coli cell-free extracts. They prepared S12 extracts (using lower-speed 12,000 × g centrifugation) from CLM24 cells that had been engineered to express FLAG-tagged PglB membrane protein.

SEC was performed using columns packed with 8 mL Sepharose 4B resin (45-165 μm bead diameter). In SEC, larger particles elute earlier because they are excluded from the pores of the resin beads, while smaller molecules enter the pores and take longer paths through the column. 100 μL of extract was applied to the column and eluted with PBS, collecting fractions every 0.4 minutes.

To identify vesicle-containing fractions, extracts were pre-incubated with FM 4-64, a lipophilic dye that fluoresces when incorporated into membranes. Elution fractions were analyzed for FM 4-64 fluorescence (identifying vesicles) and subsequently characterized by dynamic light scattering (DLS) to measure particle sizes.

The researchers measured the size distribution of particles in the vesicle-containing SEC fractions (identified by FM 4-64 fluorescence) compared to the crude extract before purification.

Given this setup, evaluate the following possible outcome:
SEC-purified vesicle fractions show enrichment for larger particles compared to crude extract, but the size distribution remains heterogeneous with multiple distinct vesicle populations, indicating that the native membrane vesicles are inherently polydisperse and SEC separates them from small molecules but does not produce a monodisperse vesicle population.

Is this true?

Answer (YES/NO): NO